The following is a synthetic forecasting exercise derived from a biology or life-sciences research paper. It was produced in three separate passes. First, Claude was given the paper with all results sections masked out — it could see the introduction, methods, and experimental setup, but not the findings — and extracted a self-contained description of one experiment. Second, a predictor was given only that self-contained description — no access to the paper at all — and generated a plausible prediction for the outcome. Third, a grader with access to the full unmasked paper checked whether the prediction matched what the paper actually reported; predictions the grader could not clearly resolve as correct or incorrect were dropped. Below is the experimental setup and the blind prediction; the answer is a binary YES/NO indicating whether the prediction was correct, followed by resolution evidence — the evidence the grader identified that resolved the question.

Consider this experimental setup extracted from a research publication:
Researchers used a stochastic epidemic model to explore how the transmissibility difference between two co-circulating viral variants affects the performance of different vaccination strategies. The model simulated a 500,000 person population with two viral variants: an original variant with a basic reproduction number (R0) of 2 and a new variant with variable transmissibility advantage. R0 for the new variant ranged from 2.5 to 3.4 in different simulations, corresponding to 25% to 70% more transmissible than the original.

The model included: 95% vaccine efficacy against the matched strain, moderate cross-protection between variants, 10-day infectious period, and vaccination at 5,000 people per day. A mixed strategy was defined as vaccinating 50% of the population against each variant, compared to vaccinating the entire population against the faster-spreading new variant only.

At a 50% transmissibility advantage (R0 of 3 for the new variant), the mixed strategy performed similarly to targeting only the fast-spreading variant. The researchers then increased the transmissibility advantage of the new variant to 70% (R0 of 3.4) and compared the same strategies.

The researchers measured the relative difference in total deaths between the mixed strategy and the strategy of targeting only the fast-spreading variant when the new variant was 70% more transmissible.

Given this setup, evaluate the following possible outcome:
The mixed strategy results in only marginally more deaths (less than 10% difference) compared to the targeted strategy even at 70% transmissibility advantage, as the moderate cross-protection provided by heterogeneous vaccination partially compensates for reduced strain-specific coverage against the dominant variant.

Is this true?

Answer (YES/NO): NO